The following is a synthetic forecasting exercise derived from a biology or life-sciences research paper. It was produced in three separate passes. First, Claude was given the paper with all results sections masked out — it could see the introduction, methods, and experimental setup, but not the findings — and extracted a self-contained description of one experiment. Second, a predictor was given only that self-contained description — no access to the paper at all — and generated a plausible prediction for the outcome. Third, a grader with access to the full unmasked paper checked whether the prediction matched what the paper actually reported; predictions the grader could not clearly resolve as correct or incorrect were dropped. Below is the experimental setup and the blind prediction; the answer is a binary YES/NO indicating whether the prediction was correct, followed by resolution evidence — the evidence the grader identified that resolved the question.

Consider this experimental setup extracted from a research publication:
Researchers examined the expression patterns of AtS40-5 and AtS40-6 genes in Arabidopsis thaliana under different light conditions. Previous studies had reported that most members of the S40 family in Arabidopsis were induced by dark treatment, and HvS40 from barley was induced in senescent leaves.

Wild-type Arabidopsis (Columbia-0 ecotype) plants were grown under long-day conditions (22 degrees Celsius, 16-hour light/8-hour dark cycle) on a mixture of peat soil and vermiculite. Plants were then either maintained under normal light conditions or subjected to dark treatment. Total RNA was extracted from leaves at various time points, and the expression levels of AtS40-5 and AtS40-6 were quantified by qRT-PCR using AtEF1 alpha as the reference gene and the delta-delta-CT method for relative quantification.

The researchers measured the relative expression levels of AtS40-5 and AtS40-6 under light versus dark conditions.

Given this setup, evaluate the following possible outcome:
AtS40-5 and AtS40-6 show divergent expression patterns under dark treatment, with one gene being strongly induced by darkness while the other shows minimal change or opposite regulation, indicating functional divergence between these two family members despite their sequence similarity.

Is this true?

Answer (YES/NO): NO